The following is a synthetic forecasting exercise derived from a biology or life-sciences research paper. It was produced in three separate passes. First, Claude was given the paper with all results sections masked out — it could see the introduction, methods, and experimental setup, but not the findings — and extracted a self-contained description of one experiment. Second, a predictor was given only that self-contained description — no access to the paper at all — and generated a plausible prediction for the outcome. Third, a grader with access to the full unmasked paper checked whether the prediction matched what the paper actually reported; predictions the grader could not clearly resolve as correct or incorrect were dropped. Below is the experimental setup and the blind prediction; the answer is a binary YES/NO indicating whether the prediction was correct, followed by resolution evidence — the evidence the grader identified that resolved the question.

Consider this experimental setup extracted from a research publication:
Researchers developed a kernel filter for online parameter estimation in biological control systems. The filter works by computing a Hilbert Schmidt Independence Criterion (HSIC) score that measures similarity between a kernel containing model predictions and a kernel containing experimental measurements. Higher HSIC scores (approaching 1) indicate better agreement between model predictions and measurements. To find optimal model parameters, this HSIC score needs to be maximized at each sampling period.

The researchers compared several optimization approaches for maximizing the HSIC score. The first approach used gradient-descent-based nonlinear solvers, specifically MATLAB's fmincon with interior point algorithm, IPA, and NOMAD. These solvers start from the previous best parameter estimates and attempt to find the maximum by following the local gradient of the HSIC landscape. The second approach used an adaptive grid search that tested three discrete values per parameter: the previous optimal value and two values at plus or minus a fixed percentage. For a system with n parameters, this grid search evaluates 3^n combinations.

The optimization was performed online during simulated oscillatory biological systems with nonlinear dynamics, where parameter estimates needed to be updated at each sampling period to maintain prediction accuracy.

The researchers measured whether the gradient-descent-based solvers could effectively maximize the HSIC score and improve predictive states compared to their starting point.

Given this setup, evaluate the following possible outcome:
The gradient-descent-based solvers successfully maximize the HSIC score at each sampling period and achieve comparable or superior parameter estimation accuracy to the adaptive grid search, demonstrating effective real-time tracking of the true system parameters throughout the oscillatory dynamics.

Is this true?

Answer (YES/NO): NO